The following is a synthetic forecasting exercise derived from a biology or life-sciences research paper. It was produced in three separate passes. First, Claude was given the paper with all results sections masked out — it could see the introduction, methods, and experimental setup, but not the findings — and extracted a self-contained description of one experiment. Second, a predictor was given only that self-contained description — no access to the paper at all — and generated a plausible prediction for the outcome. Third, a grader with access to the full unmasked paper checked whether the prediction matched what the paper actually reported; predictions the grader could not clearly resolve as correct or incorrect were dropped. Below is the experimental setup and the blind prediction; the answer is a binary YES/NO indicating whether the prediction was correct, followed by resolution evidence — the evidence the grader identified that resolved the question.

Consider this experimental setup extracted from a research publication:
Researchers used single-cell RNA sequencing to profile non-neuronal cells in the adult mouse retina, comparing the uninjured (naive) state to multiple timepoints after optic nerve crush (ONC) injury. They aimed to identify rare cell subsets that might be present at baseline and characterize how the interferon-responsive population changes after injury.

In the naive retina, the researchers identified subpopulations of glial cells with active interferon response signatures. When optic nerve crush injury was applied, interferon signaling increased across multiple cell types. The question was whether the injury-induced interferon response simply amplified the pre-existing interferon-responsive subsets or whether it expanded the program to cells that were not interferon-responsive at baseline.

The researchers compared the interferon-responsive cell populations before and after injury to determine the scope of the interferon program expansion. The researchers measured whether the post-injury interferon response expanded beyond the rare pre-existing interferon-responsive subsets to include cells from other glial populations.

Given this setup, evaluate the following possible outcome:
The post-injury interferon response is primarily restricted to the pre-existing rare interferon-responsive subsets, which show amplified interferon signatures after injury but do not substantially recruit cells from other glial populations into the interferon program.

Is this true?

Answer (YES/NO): NO